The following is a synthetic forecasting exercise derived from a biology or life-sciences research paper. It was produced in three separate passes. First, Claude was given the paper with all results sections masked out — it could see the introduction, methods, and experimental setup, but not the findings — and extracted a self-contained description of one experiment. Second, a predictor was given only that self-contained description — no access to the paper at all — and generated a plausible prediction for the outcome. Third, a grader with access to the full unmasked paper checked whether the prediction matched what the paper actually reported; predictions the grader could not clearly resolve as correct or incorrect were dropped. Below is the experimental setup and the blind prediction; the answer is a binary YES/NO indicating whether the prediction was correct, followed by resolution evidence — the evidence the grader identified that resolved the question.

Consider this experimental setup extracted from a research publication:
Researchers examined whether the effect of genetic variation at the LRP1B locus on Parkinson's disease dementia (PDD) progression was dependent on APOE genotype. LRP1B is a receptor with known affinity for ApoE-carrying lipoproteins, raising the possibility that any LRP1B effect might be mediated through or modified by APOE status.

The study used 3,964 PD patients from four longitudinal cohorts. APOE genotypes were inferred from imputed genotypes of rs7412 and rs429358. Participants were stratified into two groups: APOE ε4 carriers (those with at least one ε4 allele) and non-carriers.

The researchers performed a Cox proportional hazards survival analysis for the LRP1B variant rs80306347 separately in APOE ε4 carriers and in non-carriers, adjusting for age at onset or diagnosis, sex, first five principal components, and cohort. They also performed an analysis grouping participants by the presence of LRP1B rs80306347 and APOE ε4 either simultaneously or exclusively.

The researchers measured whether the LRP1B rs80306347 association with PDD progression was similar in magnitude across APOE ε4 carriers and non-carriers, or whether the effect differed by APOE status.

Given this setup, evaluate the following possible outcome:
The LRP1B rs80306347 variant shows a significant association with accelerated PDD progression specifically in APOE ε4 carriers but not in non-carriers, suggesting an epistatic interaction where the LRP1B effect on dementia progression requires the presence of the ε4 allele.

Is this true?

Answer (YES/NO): NO